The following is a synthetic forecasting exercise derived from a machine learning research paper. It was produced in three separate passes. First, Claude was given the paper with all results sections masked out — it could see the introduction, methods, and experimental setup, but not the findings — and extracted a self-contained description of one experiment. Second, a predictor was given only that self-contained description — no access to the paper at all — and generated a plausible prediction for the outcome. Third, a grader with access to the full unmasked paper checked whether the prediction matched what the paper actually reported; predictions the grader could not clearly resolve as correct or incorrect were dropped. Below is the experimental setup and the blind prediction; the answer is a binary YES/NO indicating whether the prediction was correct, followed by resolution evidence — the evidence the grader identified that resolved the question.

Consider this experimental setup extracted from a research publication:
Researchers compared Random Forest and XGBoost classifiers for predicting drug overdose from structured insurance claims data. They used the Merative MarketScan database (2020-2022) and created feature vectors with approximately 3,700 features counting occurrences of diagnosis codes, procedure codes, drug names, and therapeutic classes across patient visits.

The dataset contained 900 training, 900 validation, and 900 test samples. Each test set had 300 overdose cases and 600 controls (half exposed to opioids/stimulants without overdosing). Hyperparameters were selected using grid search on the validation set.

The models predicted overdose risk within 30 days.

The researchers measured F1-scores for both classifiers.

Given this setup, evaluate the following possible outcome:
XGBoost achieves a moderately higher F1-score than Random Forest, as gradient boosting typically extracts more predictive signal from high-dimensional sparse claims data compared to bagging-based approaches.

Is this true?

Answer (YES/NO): YES